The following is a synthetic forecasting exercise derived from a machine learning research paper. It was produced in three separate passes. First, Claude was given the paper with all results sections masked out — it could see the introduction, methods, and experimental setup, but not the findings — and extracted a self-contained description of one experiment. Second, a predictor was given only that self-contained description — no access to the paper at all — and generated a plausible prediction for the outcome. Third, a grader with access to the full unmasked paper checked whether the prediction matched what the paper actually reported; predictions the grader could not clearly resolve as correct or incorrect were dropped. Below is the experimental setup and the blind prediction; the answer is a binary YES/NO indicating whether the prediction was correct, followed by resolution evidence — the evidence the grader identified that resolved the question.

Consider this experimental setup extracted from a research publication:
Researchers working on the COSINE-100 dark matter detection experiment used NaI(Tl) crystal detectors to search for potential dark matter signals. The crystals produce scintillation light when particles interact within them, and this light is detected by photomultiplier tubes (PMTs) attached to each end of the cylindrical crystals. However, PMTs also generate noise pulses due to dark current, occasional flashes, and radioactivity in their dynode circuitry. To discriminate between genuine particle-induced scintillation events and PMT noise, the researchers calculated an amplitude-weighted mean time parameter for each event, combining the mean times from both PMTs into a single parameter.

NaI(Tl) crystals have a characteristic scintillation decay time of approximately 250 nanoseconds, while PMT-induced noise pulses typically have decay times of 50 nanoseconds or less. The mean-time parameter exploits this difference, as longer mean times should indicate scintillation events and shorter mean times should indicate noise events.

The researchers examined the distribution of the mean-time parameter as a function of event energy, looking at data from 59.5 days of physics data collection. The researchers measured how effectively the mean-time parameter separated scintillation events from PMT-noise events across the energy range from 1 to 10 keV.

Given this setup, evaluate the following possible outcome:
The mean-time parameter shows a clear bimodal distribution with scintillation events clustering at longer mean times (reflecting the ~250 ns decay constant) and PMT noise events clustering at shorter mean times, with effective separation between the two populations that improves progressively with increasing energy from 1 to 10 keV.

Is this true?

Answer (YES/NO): YES